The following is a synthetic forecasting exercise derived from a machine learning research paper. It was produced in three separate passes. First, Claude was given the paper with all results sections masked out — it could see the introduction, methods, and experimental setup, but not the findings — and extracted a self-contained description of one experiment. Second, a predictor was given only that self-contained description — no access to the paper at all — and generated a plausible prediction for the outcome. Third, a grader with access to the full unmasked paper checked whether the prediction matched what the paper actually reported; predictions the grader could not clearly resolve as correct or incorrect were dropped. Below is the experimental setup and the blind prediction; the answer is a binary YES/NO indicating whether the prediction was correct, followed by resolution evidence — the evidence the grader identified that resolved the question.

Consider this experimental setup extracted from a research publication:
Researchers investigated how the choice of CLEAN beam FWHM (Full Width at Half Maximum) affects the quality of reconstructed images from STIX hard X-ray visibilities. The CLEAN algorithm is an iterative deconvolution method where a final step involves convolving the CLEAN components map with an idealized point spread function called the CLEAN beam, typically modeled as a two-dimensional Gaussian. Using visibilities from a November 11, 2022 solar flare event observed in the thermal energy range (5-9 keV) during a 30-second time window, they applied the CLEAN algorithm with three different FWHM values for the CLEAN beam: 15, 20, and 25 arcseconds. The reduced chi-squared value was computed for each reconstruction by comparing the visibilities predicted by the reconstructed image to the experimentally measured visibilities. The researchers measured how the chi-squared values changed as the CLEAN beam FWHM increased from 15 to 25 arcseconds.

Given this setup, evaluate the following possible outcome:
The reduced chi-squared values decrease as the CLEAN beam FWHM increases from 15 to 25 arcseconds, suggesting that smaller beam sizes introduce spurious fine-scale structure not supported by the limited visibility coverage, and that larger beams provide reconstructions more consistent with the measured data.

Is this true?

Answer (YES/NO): NO